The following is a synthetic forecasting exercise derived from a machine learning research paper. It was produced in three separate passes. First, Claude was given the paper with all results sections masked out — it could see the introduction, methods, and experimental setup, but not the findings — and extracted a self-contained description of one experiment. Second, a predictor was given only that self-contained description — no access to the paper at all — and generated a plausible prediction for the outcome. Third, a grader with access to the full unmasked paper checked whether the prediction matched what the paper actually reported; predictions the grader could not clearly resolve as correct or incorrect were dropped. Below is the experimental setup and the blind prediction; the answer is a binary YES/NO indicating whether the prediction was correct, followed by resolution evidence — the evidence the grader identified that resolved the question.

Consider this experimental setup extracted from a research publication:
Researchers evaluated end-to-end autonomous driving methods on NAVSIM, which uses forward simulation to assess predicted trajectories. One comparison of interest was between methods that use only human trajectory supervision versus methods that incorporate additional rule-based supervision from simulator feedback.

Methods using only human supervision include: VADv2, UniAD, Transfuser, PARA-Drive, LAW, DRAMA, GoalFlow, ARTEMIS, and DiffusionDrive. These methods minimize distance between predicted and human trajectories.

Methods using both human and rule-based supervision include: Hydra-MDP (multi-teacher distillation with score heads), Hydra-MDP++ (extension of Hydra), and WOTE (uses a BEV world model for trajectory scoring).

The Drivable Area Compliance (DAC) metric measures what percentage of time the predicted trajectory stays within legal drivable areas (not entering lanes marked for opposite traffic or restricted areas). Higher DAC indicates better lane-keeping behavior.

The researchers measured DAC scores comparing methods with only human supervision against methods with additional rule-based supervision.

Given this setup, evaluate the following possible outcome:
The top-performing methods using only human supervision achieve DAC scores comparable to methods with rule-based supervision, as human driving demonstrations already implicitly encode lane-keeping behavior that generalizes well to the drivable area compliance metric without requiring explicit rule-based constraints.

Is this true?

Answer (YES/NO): YES